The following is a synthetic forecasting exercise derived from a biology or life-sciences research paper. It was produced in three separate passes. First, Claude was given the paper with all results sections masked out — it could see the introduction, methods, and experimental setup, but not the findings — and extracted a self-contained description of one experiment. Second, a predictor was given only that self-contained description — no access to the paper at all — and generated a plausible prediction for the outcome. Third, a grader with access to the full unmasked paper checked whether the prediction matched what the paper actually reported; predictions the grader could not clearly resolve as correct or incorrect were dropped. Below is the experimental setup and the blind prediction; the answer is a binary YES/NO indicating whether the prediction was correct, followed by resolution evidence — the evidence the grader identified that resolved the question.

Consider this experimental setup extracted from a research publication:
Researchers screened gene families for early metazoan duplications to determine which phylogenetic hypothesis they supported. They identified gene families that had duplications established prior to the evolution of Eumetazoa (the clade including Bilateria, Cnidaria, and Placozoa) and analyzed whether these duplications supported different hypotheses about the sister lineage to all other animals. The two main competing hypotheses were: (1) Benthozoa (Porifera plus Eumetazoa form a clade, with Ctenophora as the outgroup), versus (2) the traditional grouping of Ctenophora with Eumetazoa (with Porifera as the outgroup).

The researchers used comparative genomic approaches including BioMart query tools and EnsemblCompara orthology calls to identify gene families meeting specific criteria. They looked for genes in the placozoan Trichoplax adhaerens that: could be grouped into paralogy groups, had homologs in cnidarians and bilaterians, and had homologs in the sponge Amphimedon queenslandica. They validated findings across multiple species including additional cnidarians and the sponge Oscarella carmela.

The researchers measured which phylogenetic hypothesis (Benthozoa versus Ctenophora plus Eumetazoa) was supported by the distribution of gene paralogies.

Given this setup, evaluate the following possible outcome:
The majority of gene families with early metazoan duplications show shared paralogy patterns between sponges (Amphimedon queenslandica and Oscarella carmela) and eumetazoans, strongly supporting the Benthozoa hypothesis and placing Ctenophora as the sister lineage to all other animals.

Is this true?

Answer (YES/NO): NO